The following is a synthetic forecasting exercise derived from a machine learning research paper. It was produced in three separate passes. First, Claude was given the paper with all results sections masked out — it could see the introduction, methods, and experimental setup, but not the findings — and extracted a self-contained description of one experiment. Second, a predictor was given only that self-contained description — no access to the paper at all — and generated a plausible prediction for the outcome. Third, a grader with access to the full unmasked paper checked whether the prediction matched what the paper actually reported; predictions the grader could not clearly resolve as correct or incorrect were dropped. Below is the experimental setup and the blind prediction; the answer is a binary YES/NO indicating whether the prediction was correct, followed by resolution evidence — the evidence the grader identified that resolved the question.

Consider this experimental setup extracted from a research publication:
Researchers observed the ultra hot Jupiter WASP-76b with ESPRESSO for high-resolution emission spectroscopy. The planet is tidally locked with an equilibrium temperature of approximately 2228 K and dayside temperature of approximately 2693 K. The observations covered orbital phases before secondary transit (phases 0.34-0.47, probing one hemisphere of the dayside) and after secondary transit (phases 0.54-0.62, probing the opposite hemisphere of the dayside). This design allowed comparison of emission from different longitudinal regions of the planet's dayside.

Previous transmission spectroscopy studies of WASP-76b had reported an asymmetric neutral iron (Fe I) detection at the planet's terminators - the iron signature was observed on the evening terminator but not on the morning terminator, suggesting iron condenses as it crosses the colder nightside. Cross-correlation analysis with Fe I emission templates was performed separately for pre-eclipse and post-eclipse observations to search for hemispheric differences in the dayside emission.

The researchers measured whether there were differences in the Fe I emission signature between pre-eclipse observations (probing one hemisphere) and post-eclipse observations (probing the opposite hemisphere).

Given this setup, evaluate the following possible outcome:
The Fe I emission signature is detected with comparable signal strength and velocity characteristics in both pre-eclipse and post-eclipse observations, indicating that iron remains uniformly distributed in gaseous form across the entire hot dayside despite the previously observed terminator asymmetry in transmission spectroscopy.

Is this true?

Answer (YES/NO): NO